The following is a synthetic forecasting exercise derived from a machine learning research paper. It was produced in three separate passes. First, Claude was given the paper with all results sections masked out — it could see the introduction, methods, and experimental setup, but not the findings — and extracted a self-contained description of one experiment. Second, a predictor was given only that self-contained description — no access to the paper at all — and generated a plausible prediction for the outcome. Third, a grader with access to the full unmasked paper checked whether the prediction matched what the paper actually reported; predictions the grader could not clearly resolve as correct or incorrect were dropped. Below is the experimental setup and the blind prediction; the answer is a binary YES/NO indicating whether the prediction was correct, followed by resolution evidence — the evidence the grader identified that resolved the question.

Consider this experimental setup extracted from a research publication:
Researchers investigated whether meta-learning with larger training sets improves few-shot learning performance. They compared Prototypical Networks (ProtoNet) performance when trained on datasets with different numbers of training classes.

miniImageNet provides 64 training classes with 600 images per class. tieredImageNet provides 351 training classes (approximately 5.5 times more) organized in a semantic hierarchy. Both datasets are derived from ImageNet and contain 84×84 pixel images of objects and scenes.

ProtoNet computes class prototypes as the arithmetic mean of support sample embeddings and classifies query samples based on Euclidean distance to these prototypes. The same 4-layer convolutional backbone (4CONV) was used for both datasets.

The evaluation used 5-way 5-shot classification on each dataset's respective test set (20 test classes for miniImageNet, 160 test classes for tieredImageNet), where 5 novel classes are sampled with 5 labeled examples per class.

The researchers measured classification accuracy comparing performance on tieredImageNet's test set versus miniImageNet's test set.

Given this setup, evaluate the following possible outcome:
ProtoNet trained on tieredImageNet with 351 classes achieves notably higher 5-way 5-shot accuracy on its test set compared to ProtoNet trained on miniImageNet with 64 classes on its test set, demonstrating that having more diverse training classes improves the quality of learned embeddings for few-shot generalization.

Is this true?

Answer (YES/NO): YES